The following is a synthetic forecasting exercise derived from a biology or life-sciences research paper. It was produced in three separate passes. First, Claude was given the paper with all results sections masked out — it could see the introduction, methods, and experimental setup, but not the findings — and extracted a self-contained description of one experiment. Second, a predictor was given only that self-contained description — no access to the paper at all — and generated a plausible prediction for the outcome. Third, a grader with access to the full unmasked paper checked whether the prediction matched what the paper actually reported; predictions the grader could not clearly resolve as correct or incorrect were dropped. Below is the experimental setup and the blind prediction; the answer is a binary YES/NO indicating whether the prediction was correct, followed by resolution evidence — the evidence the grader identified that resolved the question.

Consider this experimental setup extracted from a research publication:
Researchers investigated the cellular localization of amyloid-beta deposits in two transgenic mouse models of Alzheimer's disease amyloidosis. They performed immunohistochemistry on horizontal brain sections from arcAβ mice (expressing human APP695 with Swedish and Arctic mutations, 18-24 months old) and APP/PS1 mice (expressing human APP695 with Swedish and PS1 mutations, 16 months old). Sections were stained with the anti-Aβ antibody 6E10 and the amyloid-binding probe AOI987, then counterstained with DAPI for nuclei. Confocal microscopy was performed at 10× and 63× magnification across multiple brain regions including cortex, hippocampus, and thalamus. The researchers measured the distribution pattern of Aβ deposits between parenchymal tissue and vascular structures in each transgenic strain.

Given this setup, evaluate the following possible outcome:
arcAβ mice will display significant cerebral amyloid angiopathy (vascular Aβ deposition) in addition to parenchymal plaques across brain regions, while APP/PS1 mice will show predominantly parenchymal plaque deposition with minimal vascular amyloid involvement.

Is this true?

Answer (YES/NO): YES